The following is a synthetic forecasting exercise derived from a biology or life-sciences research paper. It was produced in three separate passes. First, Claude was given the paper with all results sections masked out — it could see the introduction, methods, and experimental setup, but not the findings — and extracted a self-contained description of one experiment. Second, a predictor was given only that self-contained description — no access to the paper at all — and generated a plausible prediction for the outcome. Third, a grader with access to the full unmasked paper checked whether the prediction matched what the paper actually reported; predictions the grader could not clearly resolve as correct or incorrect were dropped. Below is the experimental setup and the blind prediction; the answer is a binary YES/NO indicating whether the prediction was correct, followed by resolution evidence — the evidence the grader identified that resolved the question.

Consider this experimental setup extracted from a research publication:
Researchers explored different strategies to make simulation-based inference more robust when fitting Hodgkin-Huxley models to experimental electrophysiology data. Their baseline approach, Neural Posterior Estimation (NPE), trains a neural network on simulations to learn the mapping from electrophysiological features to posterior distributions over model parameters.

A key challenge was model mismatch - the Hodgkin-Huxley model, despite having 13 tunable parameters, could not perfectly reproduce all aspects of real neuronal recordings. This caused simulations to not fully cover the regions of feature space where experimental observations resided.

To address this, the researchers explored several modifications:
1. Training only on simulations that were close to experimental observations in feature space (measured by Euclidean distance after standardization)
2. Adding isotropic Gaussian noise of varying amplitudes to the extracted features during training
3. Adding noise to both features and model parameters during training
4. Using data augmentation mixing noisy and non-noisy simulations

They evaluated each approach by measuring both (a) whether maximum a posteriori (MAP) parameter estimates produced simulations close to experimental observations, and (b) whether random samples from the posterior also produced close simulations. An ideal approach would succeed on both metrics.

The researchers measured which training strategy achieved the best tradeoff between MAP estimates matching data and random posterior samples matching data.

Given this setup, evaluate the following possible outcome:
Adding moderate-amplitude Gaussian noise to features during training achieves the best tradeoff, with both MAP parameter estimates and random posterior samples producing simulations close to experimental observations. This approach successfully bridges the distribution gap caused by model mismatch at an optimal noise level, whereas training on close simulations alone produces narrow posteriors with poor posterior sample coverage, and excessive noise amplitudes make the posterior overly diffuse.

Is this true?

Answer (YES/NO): YES